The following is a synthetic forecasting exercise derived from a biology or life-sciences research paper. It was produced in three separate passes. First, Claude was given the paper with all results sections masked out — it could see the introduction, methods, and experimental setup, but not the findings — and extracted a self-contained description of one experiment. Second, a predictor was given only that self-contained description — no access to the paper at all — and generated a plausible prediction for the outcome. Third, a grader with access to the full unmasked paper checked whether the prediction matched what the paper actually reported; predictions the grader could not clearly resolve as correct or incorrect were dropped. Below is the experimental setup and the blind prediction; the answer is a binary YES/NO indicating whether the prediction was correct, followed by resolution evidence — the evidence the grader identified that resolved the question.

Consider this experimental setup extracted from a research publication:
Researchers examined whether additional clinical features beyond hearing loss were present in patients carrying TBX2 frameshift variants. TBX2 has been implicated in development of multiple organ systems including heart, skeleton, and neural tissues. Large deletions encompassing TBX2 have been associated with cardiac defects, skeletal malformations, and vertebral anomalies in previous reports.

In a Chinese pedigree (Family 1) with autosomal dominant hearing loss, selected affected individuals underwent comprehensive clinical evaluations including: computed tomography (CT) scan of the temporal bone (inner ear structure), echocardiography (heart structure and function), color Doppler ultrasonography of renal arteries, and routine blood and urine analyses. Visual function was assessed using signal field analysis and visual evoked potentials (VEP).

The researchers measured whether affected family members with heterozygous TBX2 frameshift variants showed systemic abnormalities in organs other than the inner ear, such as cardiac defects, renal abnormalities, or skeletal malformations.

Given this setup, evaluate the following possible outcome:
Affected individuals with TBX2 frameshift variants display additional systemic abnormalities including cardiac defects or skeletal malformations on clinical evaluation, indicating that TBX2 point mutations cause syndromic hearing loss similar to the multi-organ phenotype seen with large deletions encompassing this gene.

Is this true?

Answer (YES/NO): NO